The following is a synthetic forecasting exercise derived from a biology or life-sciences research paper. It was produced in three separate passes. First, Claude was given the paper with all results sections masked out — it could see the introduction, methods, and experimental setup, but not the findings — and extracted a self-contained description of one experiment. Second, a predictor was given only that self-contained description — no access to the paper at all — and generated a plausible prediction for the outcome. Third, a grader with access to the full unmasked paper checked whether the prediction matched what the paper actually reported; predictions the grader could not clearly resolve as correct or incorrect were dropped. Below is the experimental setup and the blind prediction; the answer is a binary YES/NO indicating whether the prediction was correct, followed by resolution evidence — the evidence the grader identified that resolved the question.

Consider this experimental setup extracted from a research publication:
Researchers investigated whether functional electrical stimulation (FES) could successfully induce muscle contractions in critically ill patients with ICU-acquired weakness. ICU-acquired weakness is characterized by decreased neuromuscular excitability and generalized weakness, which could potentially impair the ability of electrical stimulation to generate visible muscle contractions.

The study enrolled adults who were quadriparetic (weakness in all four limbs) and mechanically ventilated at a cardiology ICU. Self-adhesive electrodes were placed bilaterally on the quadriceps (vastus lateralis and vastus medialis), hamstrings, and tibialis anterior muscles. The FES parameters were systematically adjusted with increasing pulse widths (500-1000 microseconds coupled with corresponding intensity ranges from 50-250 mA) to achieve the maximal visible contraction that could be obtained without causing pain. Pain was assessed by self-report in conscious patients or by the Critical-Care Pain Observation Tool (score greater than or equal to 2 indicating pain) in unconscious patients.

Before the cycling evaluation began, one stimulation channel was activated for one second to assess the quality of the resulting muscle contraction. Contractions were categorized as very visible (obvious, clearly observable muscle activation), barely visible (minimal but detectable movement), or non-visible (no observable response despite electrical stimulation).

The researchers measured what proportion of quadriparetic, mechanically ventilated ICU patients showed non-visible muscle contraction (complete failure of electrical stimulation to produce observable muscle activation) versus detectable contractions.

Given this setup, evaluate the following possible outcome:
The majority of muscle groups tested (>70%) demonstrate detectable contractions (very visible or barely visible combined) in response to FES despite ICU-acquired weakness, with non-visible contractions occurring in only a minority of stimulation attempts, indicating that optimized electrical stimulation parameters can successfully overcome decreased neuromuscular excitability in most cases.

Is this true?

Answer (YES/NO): YES